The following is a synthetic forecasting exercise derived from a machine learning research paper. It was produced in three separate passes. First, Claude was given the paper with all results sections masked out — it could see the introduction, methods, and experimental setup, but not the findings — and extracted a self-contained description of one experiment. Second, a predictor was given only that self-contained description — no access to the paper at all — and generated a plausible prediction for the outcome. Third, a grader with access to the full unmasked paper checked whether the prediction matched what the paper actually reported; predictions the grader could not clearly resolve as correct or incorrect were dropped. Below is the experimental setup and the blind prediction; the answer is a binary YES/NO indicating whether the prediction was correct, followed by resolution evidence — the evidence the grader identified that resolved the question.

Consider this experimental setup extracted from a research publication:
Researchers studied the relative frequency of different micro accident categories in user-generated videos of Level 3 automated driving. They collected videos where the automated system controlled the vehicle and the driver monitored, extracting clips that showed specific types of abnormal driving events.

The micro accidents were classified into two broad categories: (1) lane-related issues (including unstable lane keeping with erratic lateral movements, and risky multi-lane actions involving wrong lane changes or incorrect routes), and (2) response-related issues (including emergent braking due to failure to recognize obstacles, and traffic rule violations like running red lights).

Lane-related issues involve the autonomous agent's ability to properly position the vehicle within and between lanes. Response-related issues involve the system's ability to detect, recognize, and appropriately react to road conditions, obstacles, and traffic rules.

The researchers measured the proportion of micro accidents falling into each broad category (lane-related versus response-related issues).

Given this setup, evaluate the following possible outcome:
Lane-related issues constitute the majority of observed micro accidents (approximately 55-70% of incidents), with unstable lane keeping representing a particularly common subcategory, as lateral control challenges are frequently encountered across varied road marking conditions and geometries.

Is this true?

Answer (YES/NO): NO